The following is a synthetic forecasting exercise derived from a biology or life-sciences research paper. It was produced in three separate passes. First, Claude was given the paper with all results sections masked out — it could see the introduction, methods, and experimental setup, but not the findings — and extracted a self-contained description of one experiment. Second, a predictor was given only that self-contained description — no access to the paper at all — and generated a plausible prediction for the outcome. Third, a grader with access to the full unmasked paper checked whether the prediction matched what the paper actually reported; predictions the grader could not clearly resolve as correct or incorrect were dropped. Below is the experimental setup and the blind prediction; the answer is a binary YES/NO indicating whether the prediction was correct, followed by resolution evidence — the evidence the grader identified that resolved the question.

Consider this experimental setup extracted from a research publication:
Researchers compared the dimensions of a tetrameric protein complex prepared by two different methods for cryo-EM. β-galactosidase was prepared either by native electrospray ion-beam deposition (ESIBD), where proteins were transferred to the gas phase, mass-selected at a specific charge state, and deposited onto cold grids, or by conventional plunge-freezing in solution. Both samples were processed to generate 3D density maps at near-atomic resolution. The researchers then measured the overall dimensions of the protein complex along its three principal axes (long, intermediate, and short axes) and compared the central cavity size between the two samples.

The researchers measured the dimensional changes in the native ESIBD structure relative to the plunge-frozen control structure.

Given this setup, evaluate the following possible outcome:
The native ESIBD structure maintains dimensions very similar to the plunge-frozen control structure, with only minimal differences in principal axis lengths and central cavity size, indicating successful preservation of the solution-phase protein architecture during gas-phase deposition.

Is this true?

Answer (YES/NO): NO